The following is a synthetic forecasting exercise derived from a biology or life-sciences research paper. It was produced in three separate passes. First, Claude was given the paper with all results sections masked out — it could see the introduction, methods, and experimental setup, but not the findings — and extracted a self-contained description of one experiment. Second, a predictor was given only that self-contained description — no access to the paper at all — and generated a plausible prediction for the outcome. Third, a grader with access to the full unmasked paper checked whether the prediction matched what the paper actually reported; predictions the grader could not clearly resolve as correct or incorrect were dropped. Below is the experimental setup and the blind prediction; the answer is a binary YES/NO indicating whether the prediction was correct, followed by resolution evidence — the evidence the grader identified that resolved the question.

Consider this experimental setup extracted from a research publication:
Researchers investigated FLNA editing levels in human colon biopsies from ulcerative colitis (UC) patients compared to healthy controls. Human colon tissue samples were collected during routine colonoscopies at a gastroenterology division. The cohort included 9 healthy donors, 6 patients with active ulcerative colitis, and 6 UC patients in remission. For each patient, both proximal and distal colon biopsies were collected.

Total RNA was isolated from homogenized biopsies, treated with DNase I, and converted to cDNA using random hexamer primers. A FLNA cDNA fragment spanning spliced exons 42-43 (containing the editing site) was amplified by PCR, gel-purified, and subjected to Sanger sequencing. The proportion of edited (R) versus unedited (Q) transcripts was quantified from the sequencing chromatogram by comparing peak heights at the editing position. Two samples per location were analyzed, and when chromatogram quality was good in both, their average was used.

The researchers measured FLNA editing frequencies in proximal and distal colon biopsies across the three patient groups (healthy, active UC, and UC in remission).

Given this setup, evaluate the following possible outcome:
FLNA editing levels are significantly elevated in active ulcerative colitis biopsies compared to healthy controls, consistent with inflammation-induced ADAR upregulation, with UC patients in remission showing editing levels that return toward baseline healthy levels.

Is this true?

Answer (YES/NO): NO